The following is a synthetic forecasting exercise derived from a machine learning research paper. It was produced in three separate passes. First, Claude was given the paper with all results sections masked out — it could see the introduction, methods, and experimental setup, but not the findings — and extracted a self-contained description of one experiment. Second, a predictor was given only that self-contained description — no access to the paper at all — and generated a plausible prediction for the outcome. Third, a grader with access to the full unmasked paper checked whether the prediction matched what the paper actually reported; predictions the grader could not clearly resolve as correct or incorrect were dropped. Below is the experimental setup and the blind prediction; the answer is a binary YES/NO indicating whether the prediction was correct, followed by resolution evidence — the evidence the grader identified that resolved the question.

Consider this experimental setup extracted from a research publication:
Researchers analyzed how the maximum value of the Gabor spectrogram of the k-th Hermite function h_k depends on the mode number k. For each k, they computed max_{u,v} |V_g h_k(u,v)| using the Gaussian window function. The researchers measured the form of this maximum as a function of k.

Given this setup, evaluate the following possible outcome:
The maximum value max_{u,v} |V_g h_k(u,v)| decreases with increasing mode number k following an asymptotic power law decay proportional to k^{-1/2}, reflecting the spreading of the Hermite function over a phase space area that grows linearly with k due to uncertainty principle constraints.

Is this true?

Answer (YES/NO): NO